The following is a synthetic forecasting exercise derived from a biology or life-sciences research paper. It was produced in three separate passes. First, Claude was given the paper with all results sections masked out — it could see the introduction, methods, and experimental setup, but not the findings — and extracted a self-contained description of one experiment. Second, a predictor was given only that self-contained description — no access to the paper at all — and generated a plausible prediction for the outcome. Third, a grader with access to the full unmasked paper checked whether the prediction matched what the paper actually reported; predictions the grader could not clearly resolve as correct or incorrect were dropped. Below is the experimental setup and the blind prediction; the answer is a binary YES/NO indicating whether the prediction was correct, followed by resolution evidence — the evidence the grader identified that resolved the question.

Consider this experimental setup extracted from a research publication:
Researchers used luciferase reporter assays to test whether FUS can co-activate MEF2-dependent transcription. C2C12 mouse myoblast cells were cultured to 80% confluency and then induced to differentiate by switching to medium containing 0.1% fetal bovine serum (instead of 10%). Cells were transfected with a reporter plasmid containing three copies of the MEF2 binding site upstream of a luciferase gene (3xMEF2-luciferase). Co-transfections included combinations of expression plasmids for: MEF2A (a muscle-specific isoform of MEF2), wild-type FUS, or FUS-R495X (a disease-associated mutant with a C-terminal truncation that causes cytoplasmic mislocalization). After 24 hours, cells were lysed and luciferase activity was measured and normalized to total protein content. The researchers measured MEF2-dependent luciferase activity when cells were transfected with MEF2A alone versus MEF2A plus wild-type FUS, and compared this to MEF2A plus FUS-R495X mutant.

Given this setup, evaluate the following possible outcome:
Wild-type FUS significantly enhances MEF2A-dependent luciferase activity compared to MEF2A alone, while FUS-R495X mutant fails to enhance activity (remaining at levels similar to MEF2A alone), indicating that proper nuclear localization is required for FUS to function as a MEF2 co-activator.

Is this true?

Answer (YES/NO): YES